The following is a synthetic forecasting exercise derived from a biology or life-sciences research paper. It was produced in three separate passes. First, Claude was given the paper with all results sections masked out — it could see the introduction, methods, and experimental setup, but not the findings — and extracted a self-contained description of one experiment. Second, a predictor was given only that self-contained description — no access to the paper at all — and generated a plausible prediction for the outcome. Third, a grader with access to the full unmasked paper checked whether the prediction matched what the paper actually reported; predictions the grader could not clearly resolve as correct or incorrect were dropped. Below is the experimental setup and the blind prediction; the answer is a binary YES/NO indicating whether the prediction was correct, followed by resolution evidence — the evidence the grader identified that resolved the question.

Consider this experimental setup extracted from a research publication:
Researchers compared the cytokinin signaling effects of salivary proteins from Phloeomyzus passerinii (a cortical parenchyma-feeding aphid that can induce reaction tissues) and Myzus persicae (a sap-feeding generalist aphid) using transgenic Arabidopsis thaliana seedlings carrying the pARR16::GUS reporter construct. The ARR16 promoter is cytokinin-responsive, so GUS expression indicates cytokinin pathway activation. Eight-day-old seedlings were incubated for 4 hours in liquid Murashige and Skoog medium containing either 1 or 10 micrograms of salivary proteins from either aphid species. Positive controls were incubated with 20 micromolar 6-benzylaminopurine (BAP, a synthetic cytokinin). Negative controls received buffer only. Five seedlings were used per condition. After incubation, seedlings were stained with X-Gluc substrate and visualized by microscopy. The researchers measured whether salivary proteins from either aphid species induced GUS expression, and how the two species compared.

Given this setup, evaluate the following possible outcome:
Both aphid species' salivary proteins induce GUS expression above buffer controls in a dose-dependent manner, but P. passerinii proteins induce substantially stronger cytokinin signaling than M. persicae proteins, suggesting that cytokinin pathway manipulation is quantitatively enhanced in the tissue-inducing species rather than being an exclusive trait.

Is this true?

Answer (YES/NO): NO